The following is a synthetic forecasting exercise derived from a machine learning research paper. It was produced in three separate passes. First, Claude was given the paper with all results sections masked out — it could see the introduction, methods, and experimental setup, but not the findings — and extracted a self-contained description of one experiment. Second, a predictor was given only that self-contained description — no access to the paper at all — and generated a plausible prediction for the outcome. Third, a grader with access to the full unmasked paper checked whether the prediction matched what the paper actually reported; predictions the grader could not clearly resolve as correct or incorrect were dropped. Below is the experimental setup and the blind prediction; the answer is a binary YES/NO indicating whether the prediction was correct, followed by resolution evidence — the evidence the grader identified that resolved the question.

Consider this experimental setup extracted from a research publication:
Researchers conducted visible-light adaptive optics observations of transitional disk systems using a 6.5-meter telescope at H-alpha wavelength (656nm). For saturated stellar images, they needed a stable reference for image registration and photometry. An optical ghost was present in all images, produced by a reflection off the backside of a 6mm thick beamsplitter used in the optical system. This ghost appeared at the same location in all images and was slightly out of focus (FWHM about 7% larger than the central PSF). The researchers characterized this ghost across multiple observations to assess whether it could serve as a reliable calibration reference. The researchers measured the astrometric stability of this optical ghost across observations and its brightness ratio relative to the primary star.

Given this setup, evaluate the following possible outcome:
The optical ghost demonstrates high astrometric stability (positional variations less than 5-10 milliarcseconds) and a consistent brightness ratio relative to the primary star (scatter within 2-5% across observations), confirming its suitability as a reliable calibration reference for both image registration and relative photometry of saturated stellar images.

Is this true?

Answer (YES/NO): YES